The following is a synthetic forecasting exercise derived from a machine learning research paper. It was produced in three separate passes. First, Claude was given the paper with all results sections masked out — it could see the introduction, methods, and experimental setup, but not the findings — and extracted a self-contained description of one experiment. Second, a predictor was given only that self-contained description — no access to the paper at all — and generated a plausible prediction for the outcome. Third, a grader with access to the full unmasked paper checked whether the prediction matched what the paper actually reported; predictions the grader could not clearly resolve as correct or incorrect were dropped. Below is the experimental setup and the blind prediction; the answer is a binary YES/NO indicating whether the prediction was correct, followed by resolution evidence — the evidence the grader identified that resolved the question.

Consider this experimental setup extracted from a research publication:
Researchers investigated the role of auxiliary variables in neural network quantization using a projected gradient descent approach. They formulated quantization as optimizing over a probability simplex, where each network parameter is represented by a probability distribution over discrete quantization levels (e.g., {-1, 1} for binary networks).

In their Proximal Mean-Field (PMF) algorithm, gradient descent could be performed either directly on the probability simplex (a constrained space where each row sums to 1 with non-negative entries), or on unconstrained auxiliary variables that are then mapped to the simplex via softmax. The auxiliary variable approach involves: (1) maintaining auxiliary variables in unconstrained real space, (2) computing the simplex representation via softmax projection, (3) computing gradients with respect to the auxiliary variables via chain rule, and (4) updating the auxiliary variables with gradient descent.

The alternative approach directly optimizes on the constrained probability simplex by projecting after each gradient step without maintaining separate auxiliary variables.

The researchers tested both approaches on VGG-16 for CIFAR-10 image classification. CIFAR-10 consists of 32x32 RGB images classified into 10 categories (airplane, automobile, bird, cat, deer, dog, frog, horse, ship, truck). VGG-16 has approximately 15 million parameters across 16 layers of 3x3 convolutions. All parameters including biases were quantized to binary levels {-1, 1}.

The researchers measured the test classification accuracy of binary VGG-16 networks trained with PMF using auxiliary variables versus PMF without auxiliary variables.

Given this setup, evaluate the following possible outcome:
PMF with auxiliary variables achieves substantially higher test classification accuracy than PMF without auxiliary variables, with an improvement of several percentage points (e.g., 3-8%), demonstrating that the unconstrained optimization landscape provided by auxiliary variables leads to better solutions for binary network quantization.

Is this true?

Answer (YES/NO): NO